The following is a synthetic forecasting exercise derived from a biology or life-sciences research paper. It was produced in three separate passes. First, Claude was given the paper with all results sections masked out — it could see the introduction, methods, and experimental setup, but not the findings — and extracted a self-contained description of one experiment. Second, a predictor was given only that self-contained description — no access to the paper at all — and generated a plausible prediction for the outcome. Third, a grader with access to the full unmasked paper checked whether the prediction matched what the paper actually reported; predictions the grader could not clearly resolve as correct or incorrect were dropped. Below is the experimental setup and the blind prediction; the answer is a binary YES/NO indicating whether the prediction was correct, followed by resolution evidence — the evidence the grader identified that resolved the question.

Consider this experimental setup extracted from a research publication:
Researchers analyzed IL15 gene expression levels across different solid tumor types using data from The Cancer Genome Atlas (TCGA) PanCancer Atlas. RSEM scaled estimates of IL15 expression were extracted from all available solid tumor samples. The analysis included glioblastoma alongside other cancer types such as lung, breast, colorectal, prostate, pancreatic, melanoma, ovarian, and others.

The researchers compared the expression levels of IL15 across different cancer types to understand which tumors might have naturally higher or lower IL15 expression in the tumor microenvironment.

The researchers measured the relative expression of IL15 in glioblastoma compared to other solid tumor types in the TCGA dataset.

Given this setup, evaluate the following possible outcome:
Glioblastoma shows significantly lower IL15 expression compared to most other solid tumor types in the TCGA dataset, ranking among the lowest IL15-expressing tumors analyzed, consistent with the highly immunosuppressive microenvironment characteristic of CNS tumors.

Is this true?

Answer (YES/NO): YES